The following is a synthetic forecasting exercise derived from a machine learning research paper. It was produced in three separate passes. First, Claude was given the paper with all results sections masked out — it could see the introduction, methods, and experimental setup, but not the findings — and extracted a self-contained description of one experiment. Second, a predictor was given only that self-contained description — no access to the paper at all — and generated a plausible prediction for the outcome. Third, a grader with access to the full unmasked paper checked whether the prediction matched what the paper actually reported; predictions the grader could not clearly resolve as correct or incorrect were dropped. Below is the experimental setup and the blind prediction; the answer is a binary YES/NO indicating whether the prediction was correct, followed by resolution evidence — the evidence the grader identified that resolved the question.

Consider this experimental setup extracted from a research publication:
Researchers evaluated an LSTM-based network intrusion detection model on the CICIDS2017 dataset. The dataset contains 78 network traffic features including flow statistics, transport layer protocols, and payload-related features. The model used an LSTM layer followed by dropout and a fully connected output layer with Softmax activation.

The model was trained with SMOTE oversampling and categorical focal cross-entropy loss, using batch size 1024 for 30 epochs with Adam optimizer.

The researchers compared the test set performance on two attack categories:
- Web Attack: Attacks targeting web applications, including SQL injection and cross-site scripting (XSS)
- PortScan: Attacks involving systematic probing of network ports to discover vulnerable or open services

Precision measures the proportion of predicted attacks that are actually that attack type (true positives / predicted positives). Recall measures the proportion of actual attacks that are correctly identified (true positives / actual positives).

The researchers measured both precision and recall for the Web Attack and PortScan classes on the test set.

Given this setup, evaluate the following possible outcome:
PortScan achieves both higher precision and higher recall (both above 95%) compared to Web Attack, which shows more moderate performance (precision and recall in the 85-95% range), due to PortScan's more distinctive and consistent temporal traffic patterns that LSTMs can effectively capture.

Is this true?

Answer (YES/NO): NO